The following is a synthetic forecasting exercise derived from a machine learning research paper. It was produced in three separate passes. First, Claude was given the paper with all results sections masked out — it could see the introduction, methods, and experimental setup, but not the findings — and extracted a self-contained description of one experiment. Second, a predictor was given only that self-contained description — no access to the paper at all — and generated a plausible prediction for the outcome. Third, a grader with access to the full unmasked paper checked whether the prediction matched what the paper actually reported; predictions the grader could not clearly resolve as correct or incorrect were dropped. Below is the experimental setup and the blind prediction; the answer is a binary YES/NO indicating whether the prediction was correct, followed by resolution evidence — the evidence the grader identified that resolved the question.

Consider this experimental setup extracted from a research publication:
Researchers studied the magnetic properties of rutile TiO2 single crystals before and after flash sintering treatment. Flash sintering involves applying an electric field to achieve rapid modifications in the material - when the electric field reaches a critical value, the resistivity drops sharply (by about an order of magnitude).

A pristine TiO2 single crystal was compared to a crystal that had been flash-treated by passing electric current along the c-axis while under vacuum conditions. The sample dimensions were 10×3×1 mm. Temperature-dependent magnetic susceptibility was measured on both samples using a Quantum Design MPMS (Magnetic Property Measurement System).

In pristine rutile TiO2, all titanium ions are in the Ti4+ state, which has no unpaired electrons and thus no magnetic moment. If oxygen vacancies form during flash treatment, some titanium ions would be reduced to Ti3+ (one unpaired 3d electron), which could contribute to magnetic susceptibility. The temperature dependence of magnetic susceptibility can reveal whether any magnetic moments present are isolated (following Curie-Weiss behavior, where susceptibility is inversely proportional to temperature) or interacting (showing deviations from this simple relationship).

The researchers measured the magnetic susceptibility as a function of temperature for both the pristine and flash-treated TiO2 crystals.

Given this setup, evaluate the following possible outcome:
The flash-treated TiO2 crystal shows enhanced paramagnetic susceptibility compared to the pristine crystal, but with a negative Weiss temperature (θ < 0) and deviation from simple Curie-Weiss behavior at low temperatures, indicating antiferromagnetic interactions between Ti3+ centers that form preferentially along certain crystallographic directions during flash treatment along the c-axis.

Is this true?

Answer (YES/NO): NO